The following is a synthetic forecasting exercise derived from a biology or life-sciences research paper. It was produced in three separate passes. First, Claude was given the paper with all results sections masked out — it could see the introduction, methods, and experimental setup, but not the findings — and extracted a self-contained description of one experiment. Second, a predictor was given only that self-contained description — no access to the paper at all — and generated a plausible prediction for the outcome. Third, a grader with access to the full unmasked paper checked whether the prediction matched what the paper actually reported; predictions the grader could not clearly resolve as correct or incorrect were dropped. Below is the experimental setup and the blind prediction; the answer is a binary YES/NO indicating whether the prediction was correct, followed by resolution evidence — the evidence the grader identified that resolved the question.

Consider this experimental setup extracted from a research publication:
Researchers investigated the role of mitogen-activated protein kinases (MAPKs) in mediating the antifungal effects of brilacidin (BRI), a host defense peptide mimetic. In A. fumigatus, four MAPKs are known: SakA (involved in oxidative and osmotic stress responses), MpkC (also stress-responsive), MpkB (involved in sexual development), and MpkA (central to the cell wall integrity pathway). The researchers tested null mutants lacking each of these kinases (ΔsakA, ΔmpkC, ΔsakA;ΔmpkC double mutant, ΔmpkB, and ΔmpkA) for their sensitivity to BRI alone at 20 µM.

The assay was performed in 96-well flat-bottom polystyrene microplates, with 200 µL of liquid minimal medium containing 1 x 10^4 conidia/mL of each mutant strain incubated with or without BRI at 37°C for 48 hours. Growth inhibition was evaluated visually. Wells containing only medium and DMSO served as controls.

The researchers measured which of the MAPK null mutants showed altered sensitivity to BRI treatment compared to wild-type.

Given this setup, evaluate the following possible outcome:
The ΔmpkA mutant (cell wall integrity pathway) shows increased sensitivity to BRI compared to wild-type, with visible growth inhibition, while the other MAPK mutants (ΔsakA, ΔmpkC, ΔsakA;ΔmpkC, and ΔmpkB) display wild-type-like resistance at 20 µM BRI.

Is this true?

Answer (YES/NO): YES